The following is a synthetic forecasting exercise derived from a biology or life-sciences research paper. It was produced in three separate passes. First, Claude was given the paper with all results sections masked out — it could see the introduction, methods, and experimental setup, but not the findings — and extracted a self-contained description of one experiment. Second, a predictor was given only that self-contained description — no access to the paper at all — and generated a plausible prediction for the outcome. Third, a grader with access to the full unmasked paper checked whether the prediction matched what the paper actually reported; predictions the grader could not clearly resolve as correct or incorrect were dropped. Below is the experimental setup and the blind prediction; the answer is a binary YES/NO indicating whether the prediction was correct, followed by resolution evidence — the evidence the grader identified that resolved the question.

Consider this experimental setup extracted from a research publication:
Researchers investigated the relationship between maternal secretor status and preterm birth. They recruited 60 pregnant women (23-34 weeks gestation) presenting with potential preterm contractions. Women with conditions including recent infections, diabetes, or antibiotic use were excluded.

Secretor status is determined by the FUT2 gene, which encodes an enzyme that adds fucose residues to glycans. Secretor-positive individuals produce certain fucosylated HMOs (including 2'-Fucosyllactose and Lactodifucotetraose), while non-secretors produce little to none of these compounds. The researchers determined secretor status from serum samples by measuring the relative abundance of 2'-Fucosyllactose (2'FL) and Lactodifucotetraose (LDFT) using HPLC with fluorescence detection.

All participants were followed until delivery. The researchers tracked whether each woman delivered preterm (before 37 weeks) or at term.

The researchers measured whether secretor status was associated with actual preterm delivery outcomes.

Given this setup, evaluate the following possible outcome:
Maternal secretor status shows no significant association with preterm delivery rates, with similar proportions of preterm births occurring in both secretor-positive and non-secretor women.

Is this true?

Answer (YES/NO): YES